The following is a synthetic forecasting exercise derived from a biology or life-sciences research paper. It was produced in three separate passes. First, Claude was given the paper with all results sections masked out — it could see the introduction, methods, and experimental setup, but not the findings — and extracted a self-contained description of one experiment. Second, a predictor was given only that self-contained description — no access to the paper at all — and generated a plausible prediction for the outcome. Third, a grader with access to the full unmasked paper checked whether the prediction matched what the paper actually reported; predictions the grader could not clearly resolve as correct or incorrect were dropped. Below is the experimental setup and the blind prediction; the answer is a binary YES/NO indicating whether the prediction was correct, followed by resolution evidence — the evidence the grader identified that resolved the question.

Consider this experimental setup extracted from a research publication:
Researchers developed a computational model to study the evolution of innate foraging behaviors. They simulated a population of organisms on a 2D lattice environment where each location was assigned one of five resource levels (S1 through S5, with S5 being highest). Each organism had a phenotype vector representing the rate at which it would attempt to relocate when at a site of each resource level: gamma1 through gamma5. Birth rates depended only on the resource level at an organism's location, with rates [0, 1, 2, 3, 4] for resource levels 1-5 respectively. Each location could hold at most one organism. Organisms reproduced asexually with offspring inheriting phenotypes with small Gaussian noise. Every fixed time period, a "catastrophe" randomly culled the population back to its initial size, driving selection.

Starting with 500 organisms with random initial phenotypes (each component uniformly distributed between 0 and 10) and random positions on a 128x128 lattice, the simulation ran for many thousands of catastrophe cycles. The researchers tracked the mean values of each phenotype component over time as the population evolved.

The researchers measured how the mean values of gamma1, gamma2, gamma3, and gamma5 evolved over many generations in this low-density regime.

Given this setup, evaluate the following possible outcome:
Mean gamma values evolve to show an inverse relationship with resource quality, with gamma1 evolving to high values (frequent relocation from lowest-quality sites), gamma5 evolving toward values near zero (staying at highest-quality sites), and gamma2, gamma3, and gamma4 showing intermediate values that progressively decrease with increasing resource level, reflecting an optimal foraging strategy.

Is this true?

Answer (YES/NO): NO